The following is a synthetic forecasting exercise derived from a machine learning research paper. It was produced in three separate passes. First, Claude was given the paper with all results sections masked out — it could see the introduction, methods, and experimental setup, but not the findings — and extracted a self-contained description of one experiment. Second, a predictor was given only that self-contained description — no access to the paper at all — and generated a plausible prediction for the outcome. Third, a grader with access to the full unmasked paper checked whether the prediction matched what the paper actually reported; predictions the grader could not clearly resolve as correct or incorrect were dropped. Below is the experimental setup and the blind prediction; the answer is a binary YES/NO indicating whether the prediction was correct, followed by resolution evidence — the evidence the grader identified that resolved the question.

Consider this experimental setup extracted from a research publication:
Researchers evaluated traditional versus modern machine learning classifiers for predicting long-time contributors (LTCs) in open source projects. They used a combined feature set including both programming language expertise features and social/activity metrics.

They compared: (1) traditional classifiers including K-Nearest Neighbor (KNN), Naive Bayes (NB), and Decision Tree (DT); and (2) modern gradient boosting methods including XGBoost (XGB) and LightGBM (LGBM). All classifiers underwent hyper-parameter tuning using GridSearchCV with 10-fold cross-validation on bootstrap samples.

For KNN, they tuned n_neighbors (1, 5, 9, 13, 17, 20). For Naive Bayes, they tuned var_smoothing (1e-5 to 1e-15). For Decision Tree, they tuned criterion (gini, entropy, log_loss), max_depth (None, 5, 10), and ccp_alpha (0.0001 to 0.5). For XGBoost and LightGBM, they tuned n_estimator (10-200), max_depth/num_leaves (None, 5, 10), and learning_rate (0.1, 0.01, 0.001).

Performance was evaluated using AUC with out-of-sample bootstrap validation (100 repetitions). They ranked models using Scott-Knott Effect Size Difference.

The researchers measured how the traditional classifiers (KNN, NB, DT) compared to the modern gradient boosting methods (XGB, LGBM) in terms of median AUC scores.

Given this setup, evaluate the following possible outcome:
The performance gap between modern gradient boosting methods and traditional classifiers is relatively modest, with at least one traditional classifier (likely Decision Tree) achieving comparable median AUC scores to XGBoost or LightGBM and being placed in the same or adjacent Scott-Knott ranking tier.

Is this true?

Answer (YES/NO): NO